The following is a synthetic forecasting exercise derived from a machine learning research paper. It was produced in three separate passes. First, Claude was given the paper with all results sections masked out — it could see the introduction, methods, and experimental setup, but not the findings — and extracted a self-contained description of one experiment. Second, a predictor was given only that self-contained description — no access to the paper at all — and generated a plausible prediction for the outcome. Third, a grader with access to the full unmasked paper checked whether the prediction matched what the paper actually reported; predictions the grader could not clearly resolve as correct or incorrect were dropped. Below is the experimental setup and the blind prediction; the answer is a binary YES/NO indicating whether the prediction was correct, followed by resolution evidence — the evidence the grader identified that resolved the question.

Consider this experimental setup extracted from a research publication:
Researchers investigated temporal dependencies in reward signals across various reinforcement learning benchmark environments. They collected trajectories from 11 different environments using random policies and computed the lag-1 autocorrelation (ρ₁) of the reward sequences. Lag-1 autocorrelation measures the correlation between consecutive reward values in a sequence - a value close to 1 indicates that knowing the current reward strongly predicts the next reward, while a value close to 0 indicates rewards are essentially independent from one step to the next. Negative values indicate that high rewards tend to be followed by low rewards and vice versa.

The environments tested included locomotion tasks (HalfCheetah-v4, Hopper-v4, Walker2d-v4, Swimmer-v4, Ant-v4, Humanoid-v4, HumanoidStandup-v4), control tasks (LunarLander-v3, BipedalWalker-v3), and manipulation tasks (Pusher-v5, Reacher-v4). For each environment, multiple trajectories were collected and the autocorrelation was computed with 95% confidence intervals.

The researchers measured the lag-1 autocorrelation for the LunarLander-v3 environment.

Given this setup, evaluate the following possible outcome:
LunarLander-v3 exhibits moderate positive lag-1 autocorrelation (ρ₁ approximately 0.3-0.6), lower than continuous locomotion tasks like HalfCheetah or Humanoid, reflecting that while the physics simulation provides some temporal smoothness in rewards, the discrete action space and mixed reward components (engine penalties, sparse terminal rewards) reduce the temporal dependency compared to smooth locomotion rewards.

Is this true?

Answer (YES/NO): NO